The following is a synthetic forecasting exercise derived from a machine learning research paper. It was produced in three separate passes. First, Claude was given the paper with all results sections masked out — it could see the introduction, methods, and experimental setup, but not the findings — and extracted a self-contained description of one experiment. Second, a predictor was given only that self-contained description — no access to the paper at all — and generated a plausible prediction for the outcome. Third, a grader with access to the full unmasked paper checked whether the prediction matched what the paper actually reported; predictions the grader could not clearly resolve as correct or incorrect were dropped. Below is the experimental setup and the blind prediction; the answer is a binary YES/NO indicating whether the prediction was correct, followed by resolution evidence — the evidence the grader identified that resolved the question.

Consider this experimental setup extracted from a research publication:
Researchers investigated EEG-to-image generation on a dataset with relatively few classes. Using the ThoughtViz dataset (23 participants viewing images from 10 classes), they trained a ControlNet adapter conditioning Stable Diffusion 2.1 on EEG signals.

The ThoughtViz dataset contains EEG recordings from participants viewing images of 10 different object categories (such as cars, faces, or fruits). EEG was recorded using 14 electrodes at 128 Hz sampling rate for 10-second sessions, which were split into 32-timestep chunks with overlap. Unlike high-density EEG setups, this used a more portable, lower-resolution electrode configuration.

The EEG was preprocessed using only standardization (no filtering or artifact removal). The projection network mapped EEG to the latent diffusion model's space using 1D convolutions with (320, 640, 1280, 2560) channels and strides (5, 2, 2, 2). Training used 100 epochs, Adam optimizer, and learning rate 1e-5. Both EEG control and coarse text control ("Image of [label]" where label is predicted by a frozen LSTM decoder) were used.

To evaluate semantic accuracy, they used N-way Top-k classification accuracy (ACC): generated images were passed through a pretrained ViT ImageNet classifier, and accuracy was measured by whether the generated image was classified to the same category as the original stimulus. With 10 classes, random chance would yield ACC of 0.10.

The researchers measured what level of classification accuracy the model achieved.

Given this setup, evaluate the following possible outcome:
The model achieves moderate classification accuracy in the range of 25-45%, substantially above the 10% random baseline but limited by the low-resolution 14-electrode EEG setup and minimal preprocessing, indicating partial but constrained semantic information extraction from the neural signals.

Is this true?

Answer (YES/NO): NO